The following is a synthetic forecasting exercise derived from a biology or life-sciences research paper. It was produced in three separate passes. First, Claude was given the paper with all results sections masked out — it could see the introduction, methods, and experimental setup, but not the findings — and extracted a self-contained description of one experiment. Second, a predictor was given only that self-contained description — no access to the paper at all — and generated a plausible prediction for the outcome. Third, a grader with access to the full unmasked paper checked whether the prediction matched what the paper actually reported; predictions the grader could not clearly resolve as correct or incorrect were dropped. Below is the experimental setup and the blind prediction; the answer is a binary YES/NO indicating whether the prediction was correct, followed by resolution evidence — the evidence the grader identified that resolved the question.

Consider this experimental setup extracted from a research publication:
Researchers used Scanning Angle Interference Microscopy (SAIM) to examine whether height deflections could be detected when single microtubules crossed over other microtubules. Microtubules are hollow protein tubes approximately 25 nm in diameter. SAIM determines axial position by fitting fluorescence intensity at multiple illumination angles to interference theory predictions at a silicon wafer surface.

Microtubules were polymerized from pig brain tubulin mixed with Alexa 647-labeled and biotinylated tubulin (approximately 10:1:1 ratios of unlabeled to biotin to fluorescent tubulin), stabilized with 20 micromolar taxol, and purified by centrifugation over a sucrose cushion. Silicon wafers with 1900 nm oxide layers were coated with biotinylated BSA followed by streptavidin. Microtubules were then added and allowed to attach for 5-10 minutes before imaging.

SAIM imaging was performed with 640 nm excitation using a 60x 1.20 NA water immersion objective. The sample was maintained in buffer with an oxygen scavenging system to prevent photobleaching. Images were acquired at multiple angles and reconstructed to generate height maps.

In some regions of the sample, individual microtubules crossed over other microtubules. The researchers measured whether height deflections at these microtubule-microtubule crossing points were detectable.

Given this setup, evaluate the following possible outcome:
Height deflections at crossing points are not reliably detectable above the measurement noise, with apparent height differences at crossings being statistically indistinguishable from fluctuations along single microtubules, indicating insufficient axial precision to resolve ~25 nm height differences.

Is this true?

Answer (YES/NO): NO